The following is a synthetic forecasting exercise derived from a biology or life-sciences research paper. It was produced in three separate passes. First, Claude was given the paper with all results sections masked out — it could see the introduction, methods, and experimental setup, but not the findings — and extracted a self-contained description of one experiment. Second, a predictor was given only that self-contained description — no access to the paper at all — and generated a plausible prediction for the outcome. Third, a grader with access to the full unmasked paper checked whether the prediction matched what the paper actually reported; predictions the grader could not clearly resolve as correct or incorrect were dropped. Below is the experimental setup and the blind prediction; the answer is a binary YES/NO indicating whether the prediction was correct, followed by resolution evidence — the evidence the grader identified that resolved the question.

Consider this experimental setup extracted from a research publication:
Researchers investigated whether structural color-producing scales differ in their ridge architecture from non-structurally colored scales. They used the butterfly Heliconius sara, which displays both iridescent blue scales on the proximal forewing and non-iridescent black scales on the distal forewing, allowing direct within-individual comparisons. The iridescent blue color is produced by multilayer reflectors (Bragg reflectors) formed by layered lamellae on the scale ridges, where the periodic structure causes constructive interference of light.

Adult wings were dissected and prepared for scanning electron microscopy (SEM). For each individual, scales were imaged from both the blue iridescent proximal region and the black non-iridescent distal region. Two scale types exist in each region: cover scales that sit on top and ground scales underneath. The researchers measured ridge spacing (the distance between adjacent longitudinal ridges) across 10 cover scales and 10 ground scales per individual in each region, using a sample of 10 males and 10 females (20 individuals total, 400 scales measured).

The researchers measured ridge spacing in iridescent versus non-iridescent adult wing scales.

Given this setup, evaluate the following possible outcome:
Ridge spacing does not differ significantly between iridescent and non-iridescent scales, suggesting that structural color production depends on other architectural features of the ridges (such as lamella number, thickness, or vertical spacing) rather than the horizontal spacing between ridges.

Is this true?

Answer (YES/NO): NO